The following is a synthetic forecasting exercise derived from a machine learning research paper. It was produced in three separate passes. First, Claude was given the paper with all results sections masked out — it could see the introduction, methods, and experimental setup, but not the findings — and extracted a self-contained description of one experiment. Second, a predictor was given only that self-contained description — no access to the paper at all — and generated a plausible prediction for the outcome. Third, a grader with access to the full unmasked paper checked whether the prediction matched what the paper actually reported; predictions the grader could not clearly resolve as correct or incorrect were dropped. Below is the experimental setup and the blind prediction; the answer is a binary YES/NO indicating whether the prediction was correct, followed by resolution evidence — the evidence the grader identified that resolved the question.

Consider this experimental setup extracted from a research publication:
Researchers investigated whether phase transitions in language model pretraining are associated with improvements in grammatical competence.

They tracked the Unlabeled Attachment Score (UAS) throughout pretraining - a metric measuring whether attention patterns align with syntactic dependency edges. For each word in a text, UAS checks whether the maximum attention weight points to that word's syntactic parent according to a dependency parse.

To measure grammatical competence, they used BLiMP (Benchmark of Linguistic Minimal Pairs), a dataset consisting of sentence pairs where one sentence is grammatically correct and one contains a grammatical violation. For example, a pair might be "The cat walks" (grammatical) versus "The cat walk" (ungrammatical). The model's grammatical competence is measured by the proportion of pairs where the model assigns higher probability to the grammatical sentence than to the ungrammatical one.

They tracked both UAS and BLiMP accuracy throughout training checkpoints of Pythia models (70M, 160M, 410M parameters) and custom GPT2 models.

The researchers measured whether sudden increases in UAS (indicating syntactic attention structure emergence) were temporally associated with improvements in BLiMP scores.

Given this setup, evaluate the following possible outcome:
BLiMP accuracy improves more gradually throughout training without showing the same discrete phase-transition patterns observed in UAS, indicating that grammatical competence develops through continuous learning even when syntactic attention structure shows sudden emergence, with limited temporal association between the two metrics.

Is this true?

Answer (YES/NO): NO